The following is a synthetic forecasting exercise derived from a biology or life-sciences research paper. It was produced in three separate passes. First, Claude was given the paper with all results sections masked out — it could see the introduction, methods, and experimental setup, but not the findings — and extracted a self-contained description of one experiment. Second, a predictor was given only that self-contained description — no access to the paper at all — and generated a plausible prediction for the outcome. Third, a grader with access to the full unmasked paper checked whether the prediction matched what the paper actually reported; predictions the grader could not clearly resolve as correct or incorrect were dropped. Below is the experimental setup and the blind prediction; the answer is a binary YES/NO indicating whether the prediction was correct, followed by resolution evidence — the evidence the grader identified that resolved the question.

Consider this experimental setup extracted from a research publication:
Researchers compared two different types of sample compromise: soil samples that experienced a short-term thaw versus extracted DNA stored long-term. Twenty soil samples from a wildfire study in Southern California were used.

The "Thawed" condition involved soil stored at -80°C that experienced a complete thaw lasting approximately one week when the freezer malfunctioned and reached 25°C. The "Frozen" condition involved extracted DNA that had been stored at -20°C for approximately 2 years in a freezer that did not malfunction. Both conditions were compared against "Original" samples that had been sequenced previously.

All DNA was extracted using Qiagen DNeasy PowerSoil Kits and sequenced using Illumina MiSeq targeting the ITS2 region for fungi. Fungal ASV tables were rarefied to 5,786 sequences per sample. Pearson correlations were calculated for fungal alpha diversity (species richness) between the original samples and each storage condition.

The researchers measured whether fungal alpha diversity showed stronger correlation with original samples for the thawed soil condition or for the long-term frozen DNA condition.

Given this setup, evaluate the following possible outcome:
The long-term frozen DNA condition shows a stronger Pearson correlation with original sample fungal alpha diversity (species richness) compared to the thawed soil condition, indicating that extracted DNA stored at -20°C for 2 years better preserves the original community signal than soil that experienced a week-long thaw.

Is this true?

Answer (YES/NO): NO